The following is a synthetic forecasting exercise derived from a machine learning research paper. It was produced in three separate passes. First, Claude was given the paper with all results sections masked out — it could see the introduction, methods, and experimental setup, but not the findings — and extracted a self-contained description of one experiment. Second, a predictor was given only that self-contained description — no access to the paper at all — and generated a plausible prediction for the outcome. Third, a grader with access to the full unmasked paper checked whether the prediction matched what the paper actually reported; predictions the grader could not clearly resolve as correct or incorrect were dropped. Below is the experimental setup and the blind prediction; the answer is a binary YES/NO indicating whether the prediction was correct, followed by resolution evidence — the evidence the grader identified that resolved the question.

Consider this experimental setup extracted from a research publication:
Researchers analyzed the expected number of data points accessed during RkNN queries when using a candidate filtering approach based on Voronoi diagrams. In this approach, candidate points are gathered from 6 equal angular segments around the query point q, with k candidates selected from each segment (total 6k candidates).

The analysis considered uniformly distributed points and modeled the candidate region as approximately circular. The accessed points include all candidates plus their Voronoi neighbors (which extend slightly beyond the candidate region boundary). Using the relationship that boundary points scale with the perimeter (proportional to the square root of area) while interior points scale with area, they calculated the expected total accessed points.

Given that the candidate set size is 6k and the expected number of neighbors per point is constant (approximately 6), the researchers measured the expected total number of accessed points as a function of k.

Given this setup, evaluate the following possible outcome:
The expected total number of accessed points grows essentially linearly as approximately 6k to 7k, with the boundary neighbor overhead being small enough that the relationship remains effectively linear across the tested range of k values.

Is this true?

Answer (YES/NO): NO